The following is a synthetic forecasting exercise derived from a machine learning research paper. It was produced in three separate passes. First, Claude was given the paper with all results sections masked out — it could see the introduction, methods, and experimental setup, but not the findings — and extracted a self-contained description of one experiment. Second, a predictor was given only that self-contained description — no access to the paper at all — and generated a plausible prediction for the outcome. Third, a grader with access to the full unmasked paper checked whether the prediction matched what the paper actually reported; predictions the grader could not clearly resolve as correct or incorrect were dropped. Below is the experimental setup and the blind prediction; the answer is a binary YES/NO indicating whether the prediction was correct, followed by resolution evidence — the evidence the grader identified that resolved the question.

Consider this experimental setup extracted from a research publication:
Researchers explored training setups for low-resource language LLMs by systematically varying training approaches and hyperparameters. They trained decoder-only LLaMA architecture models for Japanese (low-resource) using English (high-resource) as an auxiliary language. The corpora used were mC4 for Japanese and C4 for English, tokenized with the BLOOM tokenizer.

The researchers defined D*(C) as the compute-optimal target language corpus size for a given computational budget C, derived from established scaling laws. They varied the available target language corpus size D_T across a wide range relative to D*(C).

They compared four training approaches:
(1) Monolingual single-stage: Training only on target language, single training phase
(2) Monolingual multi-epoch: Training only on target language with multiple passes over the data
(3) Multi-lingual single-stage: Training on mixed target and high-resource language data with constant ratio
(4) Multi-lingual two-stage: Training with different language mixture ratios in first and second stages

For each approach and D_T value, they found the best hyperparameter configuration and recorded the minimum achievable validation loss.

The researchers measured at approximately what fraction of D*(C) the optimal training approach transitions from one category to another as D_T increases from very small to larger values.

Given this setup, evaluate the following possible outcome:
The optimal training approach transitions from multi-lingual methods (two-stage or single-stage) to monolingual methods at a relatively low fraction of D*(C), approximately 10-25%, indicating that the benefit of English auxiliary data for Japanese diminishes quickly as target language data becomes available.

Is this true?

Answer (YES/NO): NO